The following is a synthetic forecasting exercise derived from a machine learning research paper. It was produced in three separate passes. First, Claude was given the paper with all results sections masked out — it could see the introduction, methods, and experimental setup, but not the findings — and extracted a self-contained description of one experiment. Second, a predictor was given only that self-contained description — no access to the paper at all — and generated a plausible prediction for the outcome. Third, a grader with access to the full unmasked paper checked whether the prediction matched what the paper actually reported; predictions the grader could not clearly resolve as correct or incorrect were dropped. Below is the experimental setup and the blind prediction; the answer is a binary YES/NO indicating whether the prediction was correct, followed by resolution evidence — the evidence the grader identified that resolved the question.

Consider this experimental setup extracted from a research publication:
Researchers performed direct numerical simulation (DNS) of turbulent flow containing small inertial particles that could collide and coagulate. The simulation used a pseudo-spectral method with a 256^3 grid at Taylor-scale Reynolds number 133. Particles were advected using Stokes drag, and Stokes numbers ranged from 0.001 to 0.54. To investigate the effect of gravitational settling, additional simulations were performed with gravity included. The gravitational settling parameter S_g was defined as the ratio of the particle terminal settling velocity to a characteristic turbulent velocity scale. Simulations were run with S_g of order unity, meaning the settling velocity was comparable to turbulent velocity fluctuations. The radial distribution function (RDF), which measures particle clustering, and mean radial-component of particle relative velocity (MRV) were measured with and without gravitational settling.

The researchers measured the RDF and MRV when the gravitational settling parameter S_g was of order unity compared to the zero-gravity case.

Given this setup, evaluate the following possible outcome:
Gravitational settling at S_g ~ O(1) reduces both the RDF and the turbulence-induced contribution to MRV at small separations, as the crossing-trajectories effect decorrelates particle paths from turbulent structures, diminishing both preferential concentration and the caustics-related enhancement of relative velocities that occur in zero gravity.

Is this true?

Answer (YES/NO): YES